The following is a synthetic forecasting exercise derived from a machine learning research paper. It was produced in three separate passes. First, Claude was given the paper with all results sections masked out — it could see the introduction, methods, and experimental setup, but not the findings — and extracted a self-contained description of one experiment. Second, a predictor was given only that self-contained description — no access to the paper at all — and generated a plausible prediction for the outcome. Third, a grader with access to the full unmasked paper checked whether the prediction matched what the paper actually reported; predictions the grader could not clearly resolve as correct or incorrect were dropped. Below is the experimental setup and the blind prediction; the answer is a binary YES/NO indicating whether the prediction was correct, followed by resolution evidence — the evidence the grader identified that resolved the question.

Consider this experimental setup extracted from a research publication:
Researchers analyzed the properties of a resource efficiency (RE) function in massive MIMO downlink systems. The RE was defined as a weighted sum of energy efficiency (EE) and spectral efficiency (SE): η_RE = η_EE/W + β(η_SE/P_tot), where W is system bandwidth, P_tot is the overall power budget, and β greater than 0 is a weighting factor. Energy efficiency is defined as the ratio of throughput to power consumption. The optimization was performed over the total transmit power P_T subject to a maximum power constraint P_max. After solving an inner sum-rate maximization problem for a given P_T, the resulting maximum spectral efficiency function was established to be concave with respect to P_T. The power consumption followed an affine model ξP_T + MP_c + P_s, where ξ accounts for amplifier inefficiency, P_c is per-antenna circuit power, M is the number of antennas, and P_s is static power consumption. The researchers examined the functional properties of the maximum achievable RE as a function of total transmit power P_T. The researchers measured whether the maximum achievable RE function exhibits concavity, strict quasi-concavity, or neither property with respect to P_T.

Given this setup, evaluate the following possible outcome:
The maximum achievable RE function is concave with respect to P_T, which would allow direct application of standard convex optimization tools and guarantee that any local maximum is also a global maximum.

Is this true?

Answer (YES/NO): NO